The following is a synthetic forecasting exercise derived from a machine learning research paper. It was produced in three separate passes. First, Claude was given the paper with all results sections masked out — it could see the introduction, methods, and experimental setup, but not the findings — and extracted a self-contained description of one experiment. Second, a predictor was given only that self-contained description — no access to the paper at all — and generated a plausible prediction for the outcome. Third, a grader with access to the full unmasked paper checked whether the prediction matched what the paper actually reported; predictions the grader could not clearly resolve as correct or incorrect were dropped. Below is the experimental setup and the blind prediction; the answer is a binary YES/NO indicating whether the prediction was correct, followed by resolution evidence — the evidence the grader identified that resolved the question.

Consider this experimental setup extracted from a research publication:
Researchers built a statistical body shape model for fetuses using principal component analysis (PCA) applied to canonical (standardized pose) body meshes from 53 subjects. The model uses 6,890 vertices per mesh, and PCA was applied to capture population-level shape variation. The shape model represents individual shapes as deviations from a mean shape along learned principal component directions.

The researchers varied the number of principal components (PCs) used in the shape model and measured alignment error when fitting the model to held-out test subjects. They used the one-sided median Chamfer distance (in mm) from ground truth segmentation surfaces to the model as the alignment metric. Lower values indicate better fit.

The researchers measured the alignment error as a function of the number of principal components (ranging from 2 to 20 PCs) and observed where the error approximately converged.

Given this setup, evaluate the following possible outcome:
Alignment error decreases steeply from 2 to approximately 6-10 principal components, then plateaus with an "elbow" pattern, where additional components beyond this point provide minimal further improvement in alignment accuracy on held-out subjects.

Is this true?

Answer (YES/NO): YES